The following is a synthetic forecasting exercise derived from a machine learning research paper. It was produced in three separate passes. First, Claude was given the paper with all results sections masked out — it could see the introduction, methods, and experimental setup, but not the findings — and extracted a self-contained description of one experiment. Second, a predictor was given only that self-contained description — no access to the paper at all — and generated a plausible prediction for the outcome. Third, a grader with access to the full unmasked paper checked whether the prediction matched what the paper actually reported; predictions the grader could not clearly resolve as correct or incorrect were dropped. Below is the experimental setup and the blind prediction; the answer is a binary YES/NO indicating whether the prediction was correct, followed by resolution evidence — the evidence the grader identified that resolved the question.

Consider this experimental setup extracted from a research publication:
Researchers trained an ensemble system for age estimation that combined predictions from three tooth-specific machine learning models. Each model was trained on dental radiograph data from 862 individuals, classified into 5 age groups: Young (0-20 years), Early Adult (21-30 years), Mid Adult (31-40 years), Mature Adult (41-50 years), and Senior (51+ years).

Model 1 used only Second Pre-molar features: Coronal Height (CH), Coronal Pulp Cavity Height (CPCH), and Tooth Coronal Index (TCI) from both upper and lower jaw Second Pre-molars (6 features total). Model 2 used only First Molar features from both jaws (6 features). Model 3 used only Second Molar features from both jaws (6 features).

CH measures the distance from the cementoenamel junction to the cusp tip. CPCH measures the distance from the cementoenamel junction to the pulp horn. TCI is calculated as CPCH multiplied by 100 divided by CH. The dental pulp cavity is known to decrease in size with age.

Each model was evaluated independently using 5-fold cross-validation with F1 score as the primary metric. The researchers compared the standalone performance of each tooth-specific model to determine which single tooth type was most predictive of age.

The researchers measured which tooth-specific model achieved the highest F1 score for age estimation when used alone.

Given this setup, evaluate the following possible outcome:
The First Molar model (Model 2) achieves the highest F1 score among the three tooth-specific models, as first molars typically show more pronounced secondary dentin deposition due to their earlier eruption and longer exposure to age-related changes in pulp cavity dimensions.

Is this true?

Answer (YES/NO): YES